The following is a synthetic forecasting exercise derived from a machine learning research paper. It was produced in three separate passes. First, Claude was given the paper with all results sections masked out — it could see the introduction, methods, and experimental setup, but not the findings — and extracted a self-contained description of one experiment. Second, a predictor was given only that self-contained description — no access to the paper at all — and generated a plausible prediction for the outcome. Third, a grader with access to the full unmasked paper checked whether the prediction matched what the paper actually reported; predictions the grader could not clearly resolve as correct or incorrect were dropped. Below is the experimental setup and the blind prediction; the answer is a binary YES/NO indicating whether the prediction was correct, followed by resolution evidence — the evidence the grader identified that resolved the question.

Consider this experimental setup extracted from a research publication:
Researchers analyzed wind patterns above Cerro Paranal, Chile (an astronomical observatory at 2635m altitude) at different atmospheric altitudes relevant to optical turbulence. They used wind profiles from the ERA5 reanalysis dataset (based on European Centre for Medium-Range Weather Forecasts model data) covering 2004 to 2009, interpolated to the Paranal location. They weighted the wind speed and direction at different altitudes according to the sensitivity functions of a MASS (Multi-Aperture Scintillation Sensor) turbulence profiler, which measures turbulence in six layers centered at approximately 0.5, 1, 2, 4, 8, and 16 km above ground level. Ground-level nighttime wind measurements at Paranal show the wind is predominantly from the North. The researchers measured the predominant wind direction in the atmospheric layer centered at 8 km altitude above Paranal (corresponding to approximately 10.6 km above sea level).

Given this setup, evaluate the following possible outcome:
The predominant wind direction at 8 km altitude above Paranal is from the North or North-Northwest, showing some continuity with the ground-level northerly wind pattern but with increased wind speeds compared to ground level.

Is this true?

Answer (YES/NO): NO